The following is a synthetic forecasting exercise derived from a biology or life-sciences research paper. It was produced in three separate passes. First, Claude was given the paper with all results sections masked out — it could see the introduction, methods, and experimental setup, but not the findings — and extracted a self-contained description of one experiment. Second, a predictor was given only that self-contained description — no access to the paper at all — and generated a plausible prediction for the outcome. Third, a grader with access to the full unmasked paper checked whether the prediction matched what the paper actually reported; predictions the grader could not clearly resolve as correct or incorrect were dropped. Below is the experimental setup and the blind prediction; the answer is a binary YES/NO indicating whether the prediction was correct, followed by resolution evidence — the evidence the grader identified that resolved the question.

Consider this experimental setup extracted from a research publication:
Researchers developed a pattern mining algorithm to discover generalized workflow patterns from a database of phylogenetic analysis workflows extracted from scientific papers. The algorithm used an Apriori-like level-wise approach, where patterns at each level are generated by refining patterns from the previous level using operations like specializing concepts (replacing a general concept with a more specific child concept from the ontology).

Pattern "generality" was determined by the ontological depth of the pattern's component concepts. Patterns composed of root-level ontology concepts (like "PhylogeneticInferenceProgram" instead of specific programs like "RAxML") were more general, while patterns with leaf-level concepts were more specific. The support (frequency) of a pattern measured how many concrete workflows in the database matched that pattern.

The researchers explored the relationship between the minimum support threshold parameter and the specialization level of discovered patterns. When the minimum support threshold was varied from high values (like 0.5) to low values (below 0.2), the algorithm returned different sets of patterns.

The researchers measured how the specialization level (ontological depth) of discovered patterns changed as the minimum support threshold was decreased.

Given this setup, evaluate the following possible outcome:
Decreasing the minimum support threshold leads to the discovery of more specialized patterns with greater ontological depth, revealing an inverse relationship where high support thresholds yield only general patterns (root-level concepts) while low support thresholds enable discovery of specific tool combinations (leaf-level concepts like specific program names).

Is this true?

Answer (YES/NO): YES